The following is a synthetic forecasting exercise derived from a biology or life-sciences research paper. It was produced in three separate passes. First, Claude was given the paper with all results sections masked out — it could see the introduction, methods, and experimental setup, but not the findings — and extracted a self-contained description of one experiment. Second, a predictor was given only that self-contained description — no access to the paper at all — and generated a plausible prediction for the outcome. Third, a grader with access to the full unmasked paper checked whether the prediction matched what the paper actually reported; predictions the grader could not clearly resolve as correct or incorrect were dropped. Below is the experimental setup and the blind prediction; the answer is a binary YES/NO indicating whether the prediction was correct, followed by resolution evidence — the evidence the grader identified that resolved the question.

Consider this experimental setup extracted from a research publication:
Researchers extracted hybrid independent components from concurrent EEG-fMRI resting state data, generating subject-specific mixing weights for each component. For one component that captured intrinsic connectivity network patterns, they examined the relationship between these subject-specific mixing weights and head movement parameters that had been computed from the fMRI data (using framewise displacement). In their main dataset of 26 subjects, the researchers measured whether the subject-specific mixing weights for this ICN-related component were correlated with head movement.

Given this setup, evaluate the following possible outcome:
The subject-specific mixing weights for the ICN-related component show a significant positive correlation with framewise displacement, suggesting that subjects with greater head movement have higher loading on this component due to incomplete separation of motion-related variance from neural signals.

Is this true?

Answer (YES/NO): NO